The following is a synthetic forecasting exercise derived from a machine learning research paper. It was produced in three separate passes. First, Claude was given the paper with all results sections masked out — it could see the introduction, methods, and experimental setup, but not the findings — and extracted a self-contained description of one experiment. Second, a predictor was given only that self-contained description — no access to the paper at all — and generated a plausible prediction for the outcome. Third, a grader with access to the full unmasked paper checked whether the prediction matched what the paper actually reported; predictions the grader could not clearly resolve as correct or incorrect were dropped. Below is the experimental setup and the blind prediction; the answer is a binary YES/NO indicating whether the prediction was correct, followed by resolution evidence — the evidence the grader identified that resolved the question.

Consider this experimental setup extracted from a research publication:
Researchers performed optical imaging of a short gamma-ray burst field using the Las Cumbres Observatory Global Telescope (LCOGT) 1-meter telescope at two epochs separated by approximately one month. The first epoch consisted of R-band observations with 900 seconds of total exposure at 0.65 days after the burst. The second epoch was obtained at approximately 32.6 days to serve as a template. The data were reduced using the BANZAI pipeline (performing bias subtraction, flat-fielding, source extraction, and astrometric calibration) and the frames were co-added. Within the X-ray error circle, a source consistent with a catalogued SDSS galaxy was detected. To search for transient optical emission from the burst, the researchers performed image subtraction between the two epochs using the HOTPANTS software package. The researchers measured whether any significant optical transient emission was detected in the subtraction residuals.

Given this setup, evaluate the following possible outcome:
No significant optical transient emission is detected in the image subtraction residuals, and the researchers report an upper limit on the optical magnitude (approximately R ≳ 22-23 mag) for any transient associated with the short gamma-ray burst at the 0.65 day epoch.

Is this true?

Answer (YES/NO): YES